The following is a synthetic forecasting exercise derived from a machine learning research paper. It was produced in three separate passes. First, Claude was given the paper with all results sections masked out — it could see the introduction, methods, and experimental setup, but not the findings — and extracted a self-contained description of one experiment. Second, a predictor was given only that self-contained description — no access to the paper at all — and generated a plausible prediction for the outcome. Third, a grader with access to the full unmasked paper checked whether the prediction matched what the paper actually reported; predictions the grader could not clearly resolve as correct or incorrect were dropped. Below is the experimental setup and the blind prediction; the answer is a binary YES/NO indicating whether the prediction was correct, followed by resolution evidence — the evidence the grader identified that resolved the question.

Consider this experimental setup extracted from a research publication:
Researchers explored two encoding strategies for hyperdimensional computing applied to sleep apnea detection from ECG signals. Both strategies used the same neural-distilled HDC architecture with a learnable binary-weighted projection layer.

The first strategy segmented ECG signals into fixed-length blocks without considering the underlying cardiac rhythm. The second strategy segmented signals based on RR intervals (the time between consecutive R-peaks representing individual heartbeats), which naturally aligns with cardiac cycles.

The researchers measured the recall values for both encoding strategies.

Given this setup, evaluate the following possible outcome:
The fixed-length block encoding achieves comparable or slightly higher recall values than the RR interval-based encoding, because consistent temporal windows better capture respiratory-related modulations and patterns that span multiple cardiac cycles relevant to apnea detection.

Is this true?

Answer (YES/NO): NO